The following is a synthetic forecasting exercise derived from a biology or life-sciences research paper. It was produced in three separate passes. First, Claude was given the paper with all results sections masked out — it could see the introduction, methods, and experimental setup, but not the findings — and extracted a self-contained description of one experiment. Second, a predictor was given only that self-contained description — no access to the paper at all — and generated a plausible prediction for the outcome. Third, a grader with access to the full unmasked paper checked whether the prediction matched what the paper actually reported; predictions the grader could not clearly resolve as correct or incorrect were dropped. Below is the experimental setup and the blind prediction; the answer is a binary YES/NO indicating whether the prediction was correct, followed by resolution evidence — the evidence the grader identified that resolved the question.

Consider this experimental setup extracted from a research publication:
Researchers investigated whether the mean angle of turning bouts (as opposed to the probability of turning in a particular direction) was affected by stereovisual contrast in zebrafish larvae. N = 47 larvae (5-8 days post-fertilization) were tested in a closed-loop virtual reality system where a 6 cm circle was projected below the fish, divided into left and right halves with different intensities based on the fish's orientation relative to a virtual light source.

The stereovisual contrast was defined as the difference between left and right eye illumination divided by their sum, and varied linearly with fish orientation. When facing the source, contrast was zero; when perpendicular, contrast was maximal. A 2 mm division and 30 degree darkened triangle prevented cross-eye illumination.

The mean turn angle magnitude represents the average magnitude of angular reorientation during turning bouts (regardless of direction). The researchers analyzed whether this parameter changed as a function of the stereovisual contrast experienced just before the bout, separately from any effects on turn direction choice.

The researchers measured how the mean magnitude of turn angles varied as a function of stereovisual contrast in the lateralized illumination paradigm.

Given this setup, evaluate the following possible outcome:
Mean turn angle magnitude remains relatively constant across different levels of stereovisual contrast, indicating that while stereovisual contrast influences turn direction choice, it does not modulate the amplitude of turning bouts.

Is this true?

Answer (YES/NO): YES